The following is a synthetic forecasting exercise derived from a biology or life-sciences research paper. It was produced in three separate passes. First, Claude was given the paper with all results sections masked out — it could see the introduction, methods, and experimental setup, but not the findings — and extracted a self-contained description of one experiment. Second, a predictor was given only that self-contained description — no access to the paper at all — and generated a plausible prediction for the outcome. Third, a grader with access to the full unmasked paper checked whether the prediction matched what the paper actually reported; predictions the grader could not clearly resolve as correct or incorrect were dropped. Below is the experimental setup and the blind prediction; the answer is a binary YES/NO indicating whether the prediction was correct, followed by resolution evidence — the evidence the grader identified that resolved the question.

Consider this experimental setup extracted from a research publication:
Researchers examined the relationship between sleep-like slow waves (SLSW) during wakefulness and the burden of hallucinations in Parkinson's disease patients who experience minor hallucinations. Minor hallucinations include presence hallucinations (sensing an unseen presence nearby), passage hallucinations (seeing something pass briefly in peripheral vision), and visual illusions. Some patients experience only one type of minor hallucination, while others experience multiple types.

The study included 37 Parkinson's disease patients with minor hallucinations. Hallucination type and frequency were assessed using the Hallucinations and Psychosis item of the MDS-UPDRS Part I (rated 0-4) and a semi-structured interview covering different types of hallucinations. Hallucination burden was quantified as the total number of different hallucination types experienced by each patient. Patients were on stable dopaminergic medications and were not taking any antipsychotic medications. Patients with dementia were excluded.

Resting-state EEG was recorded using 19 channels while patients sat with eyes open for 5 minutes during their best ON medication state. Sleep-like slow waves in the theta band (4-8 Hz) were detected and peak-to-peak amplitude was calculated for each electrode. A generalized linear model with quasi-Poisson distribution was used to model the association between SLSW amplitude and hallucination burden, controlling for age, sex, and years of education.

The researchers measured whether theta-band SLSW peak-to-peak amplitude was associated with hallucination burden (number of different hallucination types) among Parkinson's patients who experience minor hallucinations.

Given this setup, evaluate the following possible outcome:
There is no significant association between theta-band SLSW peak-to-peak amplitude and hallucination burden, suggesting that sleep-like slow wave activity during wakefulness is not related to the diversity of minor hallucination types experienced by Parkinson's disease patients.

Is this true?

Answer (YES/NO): NO